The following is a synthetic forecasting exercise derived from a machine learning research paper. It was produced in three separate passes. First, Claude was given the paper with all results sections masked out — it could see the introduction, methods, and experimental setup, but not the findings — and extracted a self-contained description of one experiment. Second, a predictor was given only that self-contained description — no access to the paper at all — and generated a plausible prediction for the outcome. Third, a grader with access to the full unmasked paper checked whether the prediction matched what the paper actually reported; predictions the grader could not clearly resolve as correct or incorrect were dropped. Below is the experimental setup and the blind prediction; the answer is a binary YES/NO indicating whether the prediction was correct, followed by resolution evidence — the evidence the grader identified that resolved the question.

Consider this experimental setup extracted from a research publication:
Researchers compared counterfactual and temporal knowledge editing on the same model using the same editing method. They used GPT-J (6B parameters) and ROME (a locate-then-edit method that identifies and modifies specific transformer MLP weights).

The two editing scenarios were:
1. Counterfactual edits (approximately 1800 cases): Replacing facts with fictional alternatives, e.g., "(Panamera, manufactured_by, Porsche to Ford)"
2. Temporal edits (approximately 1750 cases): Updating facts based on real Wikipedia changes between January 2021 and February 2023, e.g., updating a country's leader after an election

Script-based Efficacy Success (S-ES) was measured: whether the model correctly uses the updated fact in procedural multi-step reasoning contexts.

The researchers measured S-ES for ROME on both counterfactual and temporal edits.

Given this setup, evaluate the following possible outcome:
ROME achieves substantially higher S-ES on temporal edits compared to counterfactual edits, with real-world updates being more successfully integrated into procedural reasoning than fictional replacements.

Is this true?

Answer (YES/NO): NO